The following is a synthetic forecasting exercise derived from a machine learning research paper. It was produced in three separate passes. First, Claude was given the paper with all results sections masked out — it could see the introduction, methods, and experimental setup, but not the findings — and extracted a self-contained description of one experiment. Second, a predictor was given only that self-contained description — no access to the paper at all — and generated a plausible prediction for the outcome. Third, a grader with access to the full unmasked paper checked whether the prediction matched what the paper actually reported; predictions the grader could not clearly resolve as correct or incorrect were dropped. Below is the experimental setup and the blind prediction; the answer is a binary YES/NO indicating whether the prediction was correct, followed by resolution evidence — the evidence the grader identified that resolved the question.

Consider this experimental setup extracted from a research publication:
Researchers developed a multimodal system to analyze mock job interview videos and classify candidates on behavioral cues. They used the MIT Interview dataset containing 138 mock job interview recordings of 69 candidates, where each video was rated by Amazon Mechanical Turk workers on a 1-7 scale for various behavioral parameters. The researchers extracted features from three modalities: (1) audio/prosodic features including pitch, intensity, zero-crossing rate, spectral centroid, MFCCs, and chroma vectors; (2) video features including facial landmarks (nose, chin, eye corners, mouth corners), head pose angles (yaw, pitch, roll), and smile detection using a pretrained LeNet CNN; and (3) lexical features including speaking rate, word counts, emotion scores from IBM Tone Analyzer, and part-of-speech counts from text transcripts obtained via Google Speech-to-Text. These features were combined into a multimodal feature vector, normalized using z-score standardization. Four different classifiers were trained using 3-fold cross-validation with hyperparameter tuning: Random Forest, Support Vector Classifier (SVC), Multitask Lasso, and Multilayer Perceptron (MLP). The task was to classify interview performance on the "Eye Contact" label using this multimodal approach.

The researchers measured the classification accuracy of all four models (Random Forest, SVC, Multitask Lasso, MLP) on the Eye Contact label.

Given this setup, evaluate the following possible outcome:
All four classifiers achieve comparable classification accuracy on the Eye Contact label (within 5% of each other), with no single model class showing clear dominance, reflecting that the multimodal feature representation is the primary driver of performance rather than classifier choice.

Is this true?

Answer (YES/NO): YES